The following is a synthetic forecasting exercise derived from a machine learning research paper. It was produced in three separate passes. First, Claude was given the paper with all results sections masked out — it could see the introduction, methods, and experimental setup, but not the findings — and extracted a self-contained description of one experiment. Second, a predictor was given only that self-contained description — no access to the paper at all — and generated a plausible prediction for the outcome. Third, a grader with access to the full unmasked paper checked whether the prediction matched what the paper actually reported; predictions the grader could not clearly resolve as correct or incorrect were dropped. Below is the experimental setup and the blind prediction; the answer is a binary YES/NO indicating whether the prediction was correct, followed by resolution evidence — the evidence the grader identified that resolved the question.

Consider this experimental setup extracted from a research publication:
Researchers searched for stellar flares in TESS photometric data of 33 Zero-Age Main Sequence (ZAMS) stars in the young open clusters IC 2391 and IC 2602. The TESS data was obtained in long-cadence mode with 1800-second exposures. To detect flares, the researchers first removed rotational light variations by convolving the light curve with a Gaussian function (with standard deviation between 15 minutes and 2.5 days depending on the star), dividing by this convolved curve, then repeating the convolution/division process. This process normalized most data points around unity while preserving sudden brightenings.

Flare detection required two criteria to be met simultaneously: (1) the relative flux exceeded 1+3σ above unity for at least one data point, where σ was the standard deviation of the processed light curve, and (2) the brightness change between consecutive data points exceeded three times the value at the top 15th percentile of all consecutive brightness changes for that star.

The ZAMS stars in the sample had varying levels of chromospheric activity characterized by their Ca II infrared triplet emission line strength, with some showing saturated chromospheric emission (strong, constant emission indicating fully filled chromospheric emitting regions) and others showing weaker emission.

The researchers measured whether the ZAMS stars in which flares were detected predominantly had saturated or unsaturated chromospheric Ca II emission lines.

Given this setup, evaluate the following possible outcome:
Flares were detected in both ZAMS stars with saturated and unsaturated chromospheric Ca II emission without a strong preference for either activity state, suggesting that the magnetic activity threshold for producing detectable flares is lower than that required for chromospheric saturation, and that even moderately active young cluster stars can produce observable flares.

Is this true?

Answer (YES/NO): NO